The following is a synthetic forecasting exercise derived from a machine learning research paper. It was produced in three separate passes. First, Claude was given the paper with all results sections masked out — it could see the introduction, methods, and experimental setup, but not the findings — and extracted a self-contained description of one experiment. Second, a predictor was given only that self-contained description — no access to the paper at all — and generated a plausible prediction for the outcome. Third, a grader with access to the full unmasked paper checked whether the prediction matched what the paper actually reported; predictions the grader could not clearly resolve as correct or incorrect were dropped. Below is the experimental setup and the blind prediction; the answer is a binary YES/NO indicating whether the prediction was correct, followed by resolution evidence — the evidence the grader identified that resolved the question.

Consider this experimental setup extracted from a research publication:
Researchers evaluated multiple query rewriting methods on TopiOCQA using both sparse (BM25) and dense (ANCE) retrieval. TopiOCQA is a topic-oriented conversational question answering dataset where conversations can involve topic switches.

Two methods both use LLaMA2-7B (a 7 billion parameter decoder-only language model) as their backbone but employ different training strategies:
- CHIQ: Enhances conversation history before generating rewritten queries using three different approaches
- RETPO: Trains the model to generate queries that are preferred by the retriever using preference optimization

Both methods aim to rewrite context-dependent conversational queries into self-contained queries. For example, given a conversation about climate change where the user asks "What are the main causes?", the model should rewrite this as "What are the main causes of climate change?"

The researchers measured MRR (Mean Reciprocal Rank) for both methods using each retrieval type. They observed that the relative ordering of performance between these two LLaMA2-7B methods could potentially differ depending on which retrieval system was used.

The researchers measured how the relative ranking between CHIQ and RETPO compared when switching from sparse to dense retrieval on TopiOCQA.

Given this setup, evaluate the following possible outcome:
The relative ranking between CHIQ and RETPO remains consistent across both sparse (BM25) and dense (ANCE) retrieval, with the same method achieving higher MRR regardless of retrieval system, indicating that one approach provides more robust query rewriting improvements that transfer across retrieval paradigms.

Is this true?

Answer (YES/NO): NO